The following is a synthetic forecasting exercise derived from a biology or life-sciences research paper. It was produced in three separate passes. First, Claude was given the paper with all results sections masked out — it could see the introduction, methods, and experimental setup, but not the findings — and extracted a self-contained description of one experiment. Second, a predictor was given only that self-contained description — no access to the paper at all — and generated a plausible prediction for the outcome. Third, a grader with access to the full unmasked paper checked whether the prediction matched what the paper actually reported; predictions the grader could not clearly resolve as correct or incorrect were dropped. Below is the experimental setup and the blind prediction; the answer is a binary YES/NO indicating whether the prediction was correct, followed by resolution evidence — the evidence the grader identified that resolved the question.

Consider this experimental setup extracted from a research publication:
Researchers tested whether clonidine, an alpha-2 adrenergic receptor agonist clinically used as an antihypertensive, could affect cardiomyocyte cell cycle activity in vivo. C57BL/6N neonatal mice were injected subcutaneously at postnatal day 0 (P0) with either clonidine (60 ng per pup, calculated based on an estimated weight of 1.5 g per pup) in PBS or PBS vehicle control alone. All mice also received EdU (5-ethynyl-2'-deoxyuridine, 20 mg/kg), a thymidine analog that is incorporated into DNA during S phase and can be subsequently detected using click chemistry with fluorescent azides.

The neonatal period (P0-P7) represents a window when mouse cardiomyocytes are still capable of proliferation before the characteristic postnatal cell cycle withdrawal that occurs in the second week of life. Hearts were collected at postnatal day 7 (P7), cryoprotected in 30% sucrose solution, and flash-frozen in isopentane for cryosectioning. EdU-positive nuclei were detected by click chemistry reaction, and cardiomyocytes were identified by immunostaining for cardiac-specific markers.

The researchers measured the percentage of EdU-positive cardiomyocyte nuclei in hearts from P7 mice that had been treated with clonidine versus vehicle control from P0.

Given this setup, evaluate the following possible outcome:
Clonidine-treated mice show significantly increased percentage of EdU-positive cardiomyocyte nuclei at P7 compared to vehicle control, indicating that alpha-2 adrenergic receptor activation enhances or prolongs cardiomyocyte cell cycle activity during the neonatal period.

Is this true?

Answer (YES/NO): YES